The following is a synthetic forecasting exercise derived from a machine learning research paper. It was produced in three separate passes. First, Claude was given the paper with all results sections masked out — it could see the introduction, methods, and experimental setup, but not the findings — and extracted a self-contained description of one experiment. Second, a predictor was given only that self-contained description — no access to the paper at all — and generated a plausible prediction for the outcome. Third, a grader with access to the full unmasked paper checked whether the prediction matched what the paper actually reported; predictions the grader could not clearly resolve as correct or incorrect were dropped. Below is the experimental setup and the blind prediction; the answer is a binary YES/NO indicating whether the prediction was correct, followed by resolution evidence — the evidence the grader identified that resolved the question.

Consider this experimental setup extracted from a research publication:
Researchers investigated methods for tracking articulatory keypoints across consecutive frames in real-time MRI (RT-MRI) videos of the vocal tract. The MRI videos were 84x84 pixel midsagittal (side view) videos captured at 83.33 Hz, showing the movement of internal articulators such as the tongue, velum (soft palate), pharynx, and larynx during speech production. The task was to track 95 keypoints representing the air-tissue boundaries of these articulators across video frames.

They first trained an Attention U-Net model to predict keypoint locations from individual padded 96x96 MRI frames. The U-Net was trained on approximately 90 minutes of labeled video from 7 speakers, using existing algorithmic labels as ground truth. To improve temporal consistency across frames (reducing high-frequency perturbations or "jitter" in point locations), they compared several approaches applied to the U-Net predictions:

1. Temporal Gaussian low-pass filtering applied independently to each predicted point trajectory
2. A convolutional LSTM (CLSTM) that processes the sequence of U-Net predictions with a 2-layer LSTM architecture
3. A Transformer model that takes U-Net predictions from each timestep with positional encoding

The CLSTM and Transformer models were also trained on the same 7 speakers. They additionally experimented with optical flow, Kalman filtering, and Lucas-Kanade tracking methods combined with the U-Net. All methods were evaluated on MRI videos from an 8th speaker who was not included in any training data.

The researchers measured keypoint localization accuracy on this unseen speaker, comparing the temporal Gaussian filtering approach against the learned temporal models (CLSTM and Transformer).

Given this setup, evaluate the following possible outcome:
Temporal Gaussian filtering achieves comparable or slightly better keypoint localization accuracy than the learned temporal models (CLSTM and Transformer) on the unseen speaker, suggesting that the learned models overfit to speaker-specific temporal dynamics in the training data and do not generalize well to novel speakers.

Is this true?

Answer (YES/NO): YES